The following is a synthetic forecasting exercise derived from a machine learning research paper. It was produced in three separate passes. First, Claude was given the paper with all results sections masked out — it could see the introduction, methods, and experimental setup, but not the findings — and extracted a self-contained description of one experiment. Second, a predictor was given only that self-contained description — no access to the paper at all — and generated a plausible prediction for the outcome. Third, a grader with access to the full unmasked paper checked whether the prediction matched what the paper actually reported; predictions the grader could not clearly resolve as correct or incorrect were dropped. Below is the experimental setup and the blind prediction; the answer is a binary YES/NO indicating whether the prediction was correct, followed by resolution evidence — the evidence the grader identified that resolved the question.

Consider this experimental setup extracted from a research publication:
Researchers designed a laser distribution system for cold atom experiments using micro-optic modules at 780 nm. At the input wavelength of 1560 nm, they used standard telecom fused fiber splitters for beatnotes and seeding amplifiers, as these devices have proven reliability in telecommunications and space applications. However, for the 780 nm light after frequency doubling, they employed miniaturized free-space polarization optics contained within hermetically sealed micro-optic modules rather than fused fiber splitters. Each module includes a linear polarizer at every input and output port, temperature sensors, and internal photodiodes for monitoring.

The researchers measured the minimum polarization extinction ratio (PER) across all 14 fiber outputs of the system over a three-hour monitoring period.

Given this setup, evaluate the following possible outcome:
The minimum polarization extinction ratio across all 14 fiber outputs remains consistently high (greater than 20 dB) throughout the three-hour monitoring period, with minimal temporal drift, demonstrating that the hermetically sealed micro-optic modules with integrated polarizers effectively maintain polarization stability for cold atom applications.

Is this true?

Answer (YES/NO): NO